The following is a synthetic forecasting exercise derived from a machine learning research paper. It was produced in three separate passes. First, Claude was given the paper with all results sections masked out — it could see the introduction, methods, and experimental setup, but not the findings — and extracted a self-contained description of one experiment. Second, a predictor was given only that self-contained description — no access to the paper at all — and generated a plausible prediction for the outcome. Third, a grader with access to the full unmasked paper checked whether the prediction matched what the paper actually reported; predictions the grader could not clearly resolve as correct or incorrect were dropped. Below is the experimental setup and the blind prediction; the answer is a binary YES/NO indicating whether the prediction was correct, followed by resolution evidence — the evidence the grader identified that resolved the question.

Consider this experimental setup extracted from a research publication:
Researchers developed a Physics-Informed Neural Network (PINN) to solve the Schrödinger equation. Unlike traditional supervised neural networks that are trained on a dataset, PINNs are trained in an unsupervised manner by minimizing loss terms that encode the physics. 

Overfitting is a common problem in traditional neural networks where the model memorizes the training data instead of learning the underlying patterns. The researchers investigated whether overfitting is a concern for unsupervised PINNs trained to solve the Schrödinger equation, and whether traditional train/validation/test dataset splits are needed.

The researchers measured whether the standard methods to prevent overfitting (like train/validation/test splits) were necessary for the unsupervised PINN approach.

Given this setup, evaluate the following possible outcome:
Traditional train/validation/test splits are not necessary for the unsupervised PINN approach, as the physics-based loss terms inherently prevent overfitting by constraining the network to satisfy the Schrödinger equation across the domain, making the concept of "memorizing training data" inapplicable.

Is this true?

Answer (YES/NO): YES